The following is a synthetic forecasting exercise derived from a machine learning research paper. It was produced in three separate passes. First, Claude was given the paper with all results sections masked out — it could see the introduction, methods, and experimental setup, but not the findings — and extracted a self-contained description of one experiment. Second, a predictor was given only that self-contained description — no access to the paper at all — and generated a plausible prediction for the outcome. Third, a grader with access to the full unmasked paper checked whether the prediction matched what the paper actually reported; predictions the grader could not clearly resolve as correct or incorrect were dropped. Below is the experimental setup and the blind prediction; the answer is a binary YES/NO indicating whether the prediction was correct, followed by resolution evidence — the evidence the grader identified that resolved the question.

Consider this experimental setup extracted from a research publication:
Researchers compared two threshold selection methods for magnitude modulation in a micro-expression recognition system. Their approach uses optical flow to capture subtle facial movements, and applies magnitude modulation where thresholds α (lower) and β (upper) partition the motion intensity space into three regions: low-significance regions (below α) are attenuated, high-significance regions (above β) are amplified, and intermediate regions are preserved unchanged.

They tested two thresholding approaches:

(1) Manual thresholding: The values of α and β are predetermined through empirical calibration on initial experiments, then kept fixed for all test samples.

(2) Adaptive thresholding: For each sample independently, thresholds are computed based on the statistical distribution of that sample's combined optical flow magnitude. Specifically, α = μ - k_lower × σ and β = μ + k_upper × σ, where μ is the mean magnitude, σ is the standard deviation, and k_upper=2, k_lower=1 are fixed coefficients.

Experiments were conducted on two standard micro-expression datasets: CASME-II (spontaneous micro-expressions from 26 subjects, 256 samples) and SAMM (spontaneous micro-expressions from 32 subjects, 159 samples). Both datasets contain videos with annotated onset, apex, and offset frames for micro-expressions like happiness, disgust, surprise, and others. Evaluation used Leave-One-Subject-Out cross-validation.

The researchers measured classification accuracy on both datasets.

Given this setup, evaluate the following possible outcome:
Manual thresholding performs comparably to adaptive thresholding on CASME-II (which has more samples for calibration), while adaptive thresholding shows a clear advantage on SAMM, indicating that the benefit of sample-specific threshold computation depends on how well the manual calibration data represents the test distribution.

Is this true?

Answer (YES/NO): NO